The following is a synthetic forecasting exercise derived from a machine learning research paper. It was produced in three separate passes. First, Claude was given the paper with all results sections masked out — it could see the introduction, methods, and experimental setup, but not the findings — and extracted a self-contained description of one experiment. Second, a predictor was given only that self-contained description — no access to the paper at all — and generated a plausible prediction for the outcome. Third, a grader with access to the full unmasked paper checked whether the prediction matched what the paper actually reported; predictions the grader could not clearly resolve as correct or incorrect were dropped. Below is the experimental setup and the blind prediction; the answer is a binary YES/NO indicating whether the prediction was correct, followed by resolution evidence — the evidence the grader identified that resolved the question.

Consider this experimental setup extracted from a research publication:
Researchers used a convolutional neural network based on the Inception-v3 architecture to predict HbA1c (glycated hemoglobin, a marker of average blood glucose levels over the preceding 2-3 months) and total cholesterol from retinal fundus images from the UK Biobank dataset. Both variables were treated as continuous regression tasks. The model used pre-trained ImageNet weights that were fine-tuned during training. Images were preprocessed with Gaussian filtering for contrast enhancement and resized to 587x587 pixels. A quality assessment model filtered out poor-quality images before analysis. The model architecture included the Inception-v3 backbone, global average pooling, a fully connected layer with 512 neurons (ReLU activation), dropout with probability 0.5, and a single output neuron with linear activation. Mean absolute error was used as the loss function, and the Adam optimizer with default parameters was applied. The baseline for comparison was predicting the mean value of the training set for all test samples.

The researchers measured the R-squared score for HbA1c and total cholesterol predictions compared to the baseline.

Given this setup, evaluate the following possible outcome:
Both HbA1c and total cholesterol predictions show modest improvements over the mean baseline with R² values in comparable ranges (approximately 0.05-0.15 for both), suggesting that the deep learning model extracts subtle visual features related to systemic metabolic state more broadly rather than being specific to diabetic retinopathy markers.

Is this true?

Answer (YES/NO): NO